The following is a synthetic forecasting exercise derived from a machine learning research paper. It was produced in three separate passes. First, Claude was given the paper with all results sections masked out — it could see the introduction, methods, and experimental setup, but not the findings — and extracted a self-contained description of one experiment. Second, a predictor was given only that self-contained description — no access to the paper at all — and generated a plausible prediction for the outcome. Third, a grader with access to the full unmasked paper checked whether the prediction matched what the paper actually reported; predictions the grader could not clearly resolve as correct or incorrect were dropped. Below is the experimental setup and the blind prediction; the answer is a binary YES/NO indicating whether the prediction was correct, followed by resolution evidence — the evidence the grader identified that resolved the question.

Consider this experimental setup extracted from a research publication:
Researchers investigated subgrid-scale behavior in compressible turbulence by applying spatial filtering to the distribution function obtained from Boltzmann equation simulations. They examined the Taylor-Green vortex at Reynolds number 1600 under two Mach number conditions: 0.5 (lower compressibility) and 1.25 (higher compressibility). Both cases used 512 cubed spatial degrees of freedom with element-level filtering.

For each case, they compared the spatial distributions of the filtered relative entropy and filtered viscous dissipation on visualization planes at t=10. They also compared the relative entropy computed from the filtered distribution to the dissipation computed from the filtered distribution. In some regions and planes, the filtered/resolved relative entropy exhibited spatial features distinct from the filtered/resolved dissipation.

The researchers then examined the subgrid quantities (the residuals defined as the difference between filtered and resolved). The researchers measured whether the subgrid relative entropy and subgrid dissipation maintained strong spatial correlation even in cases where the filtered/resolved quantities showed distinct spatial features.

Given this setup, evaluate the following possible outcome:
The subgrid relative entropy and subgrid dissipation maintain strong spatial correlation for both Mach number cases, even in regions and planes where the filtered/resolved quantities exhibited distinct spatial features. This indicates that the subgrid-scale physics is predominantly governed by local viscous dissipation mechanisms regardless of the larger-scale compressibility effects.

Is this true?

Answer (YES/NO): NO